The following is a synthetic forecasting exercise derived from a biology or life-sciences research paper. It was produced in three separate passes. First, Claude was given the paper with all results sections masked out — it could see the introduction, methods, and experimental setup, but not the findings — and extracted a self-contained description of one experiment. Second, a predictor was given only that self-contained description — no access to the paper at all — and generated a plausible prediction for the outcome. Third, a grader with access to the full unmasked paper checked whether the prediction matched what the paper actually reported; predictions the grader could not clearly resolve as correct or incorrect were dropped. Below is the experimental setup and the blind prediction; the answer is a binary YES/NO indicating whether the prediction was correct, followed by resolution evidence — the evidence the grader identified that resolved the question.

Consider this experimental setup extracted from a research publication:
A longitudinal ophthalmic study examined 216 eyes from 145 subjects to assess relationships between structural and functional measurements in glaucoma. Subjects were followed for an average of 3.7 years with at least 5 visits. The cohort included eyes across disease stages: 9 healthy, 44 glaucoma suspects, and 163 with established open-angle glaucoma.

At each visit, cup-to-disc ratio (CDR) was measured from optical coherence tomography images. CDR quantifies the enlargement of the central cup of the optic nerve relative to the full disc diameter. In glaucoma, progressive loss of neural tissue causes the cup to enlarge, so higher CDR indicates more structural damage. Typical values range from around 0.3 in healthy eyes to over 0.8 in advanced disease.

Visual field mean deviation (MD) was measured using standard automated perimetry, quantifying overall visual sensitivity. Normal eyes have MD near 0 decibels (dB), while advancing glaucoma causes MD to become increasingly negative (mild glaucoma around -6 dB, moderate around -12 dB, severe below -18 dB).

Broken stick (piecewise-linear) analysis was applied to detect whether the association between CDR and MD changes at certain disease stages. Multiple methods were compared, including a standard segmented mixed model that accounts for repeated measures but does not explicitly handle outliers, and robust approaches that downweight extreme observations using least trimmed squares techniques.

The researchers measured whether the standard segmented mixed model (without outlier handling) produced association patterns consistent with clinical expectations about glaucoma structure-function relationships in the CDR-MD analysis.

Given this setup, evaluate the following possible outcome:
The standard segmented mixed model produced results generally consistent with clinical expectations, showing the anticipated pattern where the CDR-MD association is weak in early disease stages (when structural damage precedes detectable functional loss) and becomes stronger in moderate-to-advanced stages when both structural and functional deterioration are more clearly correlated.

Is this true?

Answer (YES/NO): NO